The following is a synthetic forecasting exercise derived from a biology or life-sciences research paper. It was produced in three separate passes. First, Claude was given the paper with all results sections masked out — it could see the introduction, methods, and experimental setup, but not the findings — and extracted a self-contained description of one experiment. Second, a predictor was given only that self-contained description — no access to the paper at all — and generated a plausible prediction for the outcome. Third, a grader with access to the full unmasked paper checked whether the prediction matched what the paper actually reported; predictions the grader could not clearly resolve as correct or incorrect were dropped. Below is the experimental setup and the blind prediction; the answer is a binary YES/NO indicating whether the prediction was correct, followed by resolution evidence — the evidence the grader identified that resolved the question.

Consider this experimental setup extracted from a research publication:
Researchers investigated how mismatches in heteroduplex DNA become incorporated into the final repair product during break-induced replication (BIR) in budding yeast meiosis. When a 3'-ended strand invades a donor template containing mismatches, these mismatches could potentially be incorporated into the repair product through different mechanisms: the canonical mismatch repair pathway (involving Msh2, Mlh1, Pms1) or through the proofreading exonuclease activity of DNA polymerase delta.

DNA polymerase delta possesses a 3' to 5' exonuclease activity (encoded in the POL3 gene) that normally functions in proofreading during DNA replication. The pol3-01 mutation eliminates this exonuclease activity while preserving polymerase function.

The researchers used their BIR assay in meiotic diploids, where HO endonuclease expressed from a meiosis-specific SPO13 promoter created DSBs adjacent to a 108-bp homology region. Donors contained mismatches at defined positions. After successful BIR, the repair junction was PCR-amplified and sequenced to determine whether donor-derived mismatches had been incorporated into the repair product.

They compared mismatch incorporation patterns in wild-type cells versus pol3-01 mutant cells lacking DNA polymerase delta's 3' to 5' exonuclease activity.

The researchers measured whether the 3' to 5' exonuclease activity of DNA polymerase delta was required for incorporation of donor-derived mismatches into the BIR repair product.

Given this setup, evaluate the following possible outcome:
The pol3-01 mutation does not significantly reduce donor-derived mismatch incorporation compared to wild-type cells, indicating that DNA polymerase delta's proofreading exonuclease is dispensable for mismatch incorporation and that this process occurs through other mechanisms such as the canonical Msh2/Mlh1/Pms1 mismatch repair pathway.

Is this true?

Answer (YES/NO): NO